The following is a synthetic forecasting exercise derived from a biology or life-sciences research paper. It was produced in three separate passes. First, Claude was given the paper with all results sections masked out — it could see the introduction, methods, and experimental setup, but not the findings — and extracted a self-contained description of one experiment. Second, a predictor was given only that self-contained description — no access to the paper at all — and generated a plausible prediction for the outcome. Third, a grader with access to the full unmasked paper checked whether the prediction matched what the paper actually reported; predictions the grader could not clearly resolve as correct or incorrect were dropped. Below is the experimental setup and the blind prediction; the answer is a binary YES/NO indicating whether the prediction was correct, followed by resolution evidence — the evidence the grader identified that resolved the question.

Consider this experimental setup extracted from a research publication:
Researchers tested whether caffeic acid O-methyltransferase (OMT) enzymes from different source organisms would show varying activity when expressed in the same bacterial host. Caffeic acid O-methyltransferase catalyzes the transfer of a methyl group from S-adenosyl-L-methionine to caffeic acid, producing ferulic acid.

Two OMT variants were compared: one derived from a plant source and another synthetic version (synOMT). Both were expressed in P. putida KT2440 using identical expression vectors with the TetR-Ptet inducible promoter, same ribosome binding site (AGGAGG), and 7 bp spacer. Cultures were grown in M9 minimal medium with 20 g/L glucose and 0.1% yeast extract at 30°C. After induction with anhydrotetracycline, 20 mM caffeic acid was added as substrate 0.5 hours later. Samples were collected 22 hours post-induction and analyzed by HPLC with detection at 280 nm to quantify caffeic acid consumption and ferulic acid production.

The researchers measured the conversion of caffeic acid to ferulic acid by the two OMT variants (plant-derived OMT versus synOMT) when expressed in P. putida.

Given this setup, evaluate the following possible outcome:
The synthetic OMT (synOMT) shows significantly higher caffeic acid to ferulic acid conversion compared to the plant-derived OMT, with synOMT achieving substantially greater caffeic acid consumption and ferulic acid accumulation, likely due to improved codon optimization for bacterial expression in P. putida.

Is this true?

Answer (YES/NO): NO